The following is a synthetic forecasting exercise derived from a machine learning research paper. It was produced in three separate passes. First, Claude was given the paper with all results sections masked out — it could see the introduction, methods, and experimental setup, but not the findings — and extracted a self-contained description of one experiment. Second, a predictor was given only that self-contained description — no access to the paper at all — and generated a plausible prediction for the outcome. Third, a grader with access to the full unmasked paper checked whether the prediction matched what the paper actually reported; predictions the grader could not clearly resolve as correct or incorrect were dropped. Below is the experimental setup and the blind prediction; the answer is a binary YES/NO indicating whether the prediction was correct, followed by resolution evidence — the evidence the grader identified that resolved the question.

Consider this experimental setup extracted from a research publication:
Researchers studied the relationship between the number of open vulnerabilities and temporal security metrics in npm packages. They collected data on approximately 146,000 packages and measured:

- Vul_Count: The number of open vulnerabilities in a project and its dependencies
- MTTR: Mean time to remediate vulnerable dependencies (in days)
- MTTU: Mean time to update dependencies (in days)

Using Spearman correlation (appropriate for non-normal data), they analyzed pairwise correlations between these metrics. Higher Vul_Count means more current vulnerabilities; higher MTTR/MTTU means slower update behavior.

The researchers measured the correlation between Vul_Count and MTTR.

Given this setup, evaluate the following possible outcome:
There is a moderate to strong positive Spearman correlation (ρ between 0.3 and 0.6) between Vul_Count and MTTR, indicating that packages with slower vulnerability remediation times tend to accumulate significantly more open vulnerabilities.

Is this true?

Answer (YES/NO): NO